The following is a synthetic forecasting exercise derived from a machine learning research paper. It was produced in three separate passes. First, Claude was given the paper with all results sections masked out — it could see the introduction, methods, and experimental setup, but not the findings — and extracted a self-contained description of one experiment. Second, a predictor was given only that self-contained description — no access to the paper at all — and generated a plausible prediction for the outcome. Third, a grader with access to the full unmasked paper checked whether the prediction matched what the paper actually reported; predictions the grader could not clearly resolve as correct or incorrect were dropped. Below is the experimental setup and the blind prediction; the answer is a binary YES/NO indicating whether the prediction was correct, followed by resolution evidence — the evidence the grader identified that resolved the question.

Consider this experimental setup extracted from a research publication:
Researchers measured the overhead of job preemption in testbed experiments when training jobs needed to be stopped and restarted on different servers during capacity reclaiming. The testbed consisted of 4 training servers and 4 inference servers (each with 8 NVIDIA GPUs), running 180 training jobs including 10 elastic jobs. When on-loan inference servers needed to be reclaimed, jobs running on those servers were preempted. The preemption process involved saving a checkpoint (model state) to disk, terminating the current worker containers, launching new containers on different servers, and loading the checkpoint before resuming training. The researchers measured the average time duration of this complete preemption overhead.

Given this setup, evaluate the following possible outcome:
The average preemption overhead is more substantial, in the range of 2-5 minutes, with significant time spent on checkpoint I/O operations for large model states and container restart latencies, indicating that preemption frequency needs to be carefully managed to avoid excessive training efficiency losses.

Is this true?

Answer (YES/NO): NO